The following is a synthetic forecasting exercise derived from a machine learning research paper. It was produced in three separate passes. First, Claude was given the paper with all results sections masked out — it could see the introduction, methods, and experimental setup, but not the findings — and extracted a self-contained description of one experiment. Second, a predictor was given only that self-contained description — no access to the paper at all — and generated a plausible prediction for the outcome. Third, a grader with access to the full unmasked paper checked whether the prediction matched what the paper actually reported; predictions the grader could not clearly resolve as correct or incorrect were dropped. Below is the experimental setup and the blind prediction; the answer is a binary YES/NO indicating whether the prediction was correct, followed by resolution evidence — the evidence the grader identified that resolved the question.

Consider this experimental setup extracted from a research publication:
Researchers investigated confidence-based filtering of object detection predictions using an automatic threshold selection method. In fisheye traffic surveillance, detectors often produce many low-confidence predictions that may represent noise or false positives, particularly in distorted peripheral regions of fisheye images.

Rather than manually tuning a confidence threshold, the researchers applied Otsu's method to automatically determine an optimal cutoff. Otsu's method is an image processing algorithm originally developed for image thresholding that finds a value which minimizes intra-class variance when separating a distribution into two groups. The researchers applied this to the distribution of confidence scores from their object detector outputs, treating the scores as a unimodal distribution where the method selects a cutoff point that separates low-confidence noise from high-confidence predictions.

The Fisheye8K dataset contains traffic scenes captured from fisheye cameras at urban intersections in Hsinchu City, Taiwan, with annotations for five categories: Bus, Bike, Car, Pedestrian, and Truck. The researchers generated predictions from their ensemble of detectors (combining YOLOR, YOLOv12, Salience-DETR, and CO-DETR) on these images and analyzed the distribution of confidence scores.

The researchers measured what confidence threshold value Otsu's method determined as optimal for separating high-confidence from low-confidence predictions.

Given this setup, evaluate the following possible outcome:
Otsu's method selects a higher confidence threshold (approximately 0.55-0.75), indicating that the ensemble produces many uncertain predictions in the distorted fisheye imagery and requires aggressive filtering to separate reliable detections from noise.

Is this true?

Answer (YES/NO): YES